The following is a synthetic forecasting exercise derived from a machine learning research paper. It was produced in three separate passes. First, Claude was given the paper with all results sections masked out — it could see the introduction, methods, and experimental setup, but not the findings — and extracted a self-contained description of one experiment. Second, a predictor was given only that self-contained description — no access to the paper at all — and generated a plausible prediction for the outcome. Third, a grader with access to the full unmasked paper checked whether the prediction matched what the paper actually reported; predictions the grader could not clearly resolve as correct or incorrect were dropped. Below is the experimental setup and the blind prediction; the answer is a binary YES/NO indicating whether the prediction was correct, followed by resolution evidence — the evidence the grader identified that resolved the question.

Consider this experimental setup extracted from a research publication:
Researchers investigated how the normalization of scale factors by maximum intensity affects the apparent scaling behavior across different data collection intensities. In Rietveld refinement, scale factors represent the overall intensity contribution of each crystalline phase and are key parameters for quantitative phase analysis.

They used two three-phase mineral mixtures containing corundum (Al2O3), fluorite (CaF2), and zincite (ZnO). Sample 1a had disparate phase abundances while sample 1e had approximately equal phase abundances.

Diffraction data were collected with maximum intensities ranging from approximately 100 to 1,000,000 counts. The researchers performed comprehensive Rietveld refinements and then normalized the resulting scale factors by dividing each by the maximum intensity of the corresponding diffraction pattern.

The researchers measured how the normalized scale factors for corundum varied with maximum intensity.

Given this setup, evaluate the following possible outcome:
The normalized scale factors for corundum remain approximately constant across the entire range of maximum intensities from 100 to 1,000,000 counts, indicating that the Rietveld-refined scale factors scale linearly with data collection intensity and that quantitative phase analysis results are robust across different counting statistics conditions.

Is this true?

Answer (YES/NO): NO